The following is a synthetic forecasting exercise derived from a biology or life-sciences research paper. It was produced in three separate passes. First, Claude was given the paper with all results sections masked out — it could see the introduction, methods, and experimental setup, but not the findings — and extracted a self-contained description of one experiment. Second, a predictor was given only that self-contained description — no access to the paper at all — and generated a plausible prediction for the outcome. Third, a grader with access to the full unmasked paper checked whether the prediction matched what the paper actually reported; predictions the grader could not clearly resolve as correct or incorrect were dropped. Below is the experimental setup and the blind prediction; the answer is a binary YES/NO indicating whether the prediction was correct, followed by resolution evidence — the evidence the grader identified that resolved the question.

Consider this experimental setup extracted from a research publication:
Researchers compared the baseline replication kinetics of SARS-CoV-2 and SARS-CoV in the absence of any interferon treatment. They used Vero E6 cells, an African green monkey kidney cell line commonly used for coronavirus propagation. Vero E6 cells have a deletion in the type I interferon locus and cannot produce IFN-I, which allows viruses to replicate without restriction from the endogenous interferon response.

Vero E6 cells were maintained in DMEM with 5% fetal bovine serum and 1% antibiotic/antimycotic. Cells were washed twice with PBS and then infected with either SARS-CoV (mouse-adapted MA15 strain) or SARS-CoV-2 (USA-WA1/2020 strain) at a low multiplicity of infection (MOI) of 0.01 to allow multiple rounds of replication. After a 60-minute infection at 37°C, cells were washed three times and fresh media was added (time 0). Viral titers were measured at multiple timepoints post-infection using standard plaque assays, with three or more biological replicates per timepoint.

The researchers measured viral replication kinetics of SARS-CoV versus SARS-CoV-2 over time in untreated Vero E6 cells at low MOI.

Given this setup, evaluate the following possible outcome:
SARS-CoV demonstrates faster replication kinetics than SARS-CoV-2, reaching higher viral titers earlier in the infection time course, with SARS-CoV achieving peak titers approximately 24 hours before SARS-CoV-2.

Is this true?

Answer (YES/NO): NO